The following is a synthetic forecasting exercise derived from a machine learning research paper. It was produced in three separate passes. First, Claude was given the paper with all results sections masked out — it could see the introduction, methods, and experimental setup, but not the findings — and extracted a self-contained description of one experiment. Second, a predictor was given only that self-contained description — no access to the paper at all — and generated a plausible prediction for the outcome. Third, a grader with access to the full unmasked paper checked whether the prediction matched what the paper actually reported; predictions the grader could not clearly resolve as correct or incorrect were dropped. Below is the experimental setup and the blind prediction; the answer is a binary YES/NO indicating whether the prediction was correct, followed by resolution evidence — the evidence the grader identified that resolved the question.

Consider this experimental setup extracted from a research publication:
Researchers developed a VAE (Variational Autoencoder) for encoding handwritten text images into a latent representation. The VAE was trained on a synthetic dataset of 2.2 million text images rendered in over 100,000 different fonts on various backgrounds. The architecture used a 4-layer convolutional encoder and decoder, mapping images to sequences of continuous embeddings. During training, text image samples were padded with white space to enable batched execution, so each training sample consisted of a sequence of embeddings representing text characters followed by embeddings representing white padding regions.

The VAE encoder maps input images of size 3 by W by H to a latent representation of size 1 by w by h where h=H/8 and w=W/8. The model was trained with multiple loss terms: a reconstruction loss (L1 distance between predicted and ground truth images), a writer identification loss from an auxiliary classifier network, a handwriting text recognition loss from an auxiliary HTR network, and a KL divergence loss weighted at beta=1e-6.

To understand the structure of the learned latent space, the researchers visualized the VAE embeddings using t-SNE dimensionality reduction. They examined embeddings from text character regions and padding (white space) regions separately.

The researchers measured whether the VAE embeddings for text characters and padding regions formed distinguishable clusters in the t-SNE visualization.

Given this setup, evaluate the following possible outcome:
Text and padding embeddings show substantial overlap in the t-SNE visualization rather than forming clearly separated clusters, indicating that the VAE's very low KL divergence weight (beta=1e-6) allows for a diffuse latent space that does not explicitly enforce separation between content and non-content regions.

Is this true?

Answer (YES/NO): NO